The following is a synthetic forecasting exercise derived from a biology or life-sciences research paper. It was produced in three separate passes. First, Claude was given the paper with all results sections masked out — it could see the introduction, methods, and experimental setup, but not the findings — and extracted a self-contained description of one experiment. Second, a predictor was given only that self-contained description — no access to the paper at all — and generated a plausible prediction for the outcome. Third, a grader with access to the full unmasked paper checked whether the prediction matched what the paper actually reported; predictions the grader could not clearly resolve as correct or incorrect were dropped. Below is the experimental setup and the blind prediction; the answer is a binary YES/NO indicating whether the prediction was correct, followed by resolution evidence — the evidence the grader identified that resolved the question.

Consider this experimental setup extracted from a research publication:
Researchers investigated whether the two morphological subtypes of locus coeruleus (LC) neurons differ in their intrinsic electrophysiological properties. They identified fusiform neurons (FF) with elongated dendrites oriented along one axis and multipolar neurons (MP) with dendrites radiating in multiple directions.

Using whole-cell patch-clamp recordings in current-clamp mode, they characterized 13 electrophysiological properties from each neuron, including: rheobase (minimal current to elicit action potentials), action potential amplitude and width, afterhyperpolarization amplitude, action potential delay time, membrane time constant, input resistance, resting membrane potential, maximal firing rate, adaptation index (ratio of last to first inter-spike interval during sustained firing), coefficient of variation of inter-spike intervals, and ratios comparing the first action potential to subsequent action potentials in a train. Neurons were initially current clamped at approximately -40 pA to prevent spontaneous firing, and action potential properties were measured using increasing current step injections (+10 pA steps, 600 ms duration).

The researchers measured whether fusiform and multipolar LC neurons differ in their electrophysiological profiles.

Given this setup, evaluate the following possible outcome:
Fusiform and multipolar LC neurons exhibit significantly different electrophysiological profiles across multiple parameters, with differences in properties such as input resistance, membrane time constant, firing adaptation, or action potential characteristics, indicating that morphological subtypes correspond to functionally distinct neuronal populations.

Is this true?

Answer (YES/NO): YES